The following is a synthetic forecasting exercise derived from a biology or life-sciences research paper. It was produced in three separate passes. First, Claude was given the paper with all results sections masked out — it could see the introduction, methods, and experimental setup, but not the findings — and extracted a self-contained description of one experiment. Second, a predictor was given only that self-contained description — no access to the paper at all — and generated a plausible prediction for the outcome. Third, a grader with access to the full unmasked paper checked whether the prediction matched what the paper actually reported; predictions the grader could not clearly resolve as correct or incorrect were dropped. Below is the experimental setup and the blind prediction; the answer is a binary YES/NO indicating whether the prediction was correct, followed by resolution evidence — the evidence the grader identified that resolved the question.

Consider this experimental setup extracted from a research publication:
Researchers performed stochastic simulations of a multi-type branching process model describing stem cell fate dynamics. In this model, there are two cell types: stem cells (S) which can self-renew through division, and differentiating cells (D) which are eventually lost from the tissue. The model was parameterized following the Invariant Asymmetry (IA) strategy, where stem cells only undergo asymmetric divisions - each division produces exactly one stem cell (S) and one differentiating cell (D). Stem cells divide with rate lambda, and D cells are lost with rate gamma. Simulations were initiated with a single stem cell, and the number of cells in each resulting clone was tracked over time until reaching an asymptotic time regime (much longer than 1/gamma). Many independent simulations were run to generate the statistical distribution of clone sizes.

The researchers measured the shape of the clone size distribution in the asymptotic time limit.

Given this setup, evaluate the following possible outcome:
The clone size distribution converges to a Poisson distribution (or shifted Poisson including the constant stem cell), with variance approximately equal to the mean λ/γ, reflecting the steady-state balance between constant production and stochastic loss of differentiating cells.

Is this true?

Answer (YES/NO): YES